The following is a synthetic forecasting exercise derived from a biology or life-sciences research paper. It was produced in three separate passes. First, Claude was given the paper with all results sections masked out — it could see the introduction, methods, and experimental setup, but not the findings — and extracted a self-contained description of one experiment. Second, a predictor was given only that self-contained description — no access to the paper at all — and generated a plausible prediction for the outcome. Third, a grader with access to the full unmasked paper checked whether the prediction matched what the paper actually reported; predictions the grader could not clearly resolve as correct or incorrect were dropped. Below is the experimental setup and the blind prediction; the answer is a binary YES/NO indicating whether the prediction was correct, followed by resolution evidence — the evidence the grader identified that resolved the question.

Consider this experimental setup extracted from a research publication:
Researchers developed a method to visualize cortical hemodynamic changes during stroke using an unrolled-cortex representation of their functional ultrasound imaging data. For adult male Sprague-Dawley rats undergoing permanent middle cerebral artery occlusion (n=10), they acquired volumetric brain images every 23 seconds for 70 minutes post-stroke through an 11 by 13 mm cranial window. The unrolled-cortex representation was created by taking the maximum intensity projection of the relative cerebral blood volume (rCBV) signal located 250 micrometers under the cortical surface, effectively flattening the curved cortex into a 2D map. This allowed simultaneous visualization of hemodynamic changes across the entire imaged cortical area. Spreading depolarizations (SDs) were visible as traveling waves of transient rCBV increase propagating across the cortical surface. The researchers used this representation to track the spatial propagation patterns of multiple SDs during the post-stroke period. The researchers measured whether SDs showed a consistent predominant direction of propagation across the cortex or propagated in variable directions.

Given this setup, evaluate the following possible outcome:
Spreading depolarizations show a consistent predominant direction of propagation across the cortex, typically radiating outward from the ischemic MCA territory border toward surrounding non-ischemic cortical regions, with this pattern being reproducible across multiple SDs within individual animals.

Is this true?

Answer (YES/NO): YES